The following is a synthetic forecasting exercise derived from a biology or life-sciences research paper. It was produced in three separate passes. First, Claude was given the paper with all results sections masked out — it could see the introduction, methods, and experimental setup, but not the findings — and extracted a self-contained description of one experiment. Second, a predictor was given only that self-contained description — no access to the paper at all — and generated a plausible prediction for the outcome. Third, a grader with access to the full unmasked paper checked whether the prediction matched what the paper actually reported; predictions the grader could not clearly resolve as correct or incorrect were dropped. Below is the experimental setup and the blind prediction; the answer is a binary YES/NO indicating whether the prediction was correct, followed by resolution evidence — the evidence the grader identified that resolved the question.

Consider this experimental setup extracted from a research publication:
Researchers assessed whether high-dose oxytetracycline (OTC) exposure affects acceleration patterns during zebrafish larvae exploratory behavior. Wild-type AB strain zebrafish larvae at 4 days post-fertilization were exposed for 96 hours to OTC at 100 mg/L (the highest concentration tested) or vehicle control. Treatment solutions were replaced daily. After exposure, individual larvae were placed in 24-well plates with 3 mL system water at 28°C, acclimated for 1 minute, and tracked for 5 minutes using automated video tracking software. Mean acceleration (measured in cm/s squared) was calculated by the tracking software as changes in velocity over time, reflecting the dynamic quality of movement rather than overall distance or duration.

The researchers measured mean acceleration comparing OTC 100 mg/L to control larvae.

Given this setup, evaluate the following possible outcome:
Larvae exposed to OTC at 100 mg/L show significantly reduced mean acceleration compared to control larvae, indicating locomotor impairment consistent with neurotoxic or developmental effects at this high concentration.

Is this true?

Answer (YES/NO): NO